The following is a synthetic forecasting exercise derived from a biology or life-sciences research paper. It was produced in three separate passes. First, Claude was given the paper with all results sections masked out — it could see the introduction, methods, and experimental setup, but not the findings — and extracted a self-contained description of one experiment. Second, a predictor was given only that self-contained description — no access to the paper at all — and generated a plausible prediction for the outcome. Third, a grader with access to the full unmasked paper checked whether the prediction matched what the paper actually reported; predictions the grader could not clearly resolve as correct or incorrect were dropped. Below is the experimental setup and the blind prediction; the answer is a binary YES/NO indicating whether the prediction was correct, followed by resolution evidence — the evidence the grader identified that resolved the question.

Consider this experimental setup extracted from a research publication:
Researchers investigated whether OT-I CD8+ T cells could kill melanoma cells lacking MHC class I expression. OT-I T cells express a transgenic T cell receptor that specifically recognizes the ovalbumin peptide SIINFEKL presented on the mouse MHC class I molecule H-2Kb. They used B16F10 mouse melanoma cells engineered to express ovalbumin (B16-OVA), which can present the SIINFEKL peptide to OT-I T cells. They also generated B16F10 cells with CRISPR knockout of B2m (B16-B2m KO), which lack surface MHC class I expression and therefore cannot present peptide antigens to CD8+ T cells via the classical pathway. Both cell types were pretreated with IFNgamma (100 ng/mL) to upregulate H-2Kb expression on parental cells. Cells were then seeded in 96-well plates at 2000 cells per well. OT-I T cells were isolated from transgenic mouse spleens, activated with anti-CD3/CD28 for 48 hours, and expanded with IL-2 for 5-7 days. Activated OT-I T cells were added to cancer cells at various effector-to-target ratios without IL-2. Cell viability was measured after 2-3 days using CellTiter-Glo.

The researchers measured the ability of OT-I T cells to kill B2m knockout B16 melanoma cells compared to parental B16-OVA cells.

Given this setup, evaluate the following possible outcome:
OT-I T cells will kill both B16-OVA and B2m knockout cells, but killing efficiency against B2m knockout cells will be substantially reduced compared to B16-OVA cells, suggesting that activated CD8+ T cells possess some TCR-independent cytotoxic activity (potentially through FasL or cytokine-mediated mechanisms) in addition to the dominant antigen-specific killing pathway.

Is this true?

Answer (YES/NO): NO